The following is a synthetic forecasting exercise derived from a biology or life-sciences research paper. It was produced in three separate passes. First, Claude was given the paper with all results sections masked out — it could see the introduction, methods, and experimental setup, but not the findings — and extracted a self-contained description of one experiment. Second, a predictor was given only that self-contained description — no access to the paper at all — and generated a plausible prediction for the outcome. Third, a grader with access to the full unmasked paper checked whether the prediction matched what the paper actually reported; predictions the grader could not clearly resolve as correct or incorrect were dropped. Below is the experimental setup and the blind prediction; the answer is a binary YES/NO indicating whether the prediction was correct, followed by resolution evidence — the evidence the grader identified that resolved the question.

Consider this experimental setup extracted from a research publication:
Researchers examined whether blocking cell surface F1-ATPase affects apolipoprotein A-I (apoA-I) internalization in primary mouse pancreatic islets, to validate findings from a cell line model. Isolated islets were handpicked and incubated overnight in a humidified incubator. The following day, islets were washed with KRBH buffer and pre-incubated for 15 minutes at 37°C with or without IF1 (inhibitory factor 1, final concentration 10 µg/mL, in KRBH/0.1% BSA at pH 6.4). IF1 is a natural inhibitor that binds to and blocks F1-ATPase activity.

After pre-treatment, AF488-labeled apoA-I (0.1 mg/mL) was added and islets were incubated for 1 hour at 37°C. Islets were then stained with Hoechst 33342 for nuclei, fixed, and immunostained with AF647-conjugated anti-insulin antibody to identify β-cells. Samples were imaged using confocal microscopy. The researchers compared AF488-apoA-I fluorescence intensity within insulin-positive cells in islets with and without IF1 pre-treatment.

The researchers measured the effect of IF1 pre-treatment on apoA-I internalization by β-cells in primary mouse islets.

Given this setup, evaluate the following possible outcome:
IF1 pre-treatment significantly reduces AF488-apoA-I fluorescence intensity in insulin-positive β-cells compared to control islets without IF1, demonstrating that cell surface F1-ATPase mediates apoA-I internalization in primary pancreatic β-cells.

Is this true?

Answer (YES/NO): YES